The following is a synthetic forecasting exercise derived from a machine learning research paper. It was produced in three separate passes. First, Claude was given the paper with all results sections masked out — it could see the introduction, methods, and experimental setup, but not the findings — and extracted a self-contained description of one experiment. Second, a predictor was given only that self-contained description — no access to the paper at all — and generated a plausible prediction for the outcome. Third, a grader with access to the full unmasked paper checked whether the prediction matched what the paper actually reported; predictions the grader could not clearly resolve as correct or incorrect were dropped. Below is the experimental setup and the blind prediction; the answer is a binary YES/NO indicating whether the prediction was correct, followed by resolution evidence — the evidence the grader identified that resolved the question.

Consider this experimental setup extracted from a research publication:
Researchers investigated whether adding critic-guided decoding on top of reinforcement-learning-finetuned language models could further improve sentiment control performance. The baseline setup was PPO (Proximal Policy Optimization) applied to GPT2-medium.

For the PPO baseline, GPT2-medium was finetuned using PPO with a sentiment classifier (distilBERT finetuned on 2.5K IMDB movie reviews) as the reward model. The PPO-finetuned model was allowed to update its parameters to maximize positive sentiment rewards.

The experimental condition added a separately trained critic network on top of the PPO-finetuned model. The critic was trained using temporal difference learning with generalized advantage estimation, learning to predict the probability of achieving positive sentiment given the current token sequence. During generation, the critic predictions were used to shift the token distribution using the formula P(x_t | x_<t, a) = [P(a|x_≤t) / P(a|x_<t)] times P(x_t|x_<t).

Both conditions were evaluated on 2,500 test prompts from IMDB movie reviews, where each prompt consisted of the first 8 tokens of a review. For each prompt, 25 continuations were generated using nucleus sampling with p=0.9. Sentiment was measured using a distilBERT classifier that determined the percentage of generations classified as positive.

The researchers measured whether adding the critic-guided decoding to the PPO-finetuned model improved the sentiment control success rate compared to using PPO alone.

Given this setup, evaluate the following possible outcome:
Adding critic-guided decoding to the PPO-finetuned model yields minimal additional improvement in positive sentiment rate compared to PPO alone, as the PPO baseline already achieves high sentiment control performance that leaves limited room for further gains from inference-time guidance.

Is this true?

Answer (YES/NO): NO